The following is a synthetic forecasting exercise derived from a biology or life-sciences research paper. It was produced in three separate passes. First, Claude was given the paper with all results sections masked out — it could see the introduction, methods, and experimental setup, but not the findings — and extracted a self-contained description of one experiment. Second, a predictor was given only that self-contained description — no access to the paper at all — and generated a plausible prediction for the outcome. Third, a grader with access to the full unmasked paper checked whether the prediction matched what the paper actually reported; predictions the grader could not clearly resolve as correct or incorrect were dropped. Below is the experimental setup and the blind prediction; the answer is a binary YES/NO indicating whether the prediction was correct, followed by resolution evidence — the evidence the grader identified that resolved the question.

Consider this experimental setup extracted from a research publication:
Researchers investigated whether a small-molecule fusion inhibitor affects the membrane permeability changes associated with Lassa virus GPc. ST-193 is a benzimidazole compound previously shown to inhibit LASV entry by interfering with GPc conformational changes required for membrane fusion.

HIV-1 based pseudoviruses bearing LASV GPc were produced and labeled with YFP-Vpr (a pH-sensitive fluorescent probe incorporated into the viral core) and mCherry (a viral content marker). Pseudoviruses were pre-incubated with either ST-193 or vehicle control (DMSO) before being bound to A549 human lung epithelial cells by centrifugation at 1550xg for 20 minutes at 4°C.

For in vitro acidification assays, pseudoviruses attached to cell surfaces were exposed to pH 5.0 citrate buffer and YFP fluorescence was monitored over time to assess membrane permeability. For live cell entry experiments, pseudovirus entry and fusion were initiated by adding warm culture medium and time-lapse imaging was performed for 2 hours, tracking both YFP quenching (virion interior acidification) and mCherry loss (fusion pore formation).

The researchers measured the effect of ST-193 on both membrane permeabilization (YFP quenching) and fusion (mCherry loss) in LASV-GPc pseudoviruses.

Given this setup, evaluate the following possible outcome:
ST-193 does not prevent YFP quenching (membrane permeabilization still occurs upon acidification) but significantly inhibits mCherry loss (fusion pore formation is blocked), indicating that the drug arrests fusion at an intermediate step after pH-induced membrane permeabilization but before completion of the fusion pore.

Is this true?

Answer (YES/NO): NO